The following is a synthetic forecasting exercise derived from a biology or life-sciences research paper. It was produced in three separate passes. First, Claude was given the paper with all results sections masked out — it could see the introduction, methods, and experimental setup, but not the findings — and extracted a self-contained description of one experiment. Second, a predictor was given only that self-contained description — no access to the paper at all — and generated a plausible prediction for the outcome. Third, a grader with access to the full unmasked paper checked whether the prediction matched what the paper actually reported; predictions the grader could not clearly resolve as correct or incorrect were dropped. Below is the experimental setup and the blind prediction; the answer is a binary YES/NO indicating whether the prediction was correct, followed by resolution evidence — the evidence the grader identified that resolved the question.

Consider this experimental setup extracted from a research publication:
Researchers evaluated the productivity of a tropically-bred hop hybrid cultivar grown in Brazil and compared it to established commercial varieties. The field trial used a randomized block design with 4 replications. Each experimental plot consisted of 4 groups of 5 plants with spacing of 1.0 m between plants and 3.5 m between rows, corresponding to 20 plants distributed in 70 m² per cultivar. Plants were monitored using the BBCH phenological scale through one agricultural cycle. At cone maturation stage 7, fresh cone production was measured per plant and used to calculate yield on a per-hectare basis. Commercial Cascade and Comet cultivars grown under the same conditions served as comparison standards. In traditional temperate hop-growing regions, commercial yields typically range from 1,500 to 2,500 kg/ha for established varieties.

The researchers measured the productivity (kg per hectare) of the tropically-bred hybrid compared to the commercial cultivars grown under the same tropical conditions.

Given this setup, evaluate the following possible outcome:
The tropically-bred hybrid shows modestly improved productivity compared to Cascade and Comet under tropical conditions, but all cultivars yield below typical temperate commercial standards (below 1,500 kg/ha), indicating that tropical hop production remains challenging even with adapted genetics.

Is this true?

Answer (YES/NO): NO